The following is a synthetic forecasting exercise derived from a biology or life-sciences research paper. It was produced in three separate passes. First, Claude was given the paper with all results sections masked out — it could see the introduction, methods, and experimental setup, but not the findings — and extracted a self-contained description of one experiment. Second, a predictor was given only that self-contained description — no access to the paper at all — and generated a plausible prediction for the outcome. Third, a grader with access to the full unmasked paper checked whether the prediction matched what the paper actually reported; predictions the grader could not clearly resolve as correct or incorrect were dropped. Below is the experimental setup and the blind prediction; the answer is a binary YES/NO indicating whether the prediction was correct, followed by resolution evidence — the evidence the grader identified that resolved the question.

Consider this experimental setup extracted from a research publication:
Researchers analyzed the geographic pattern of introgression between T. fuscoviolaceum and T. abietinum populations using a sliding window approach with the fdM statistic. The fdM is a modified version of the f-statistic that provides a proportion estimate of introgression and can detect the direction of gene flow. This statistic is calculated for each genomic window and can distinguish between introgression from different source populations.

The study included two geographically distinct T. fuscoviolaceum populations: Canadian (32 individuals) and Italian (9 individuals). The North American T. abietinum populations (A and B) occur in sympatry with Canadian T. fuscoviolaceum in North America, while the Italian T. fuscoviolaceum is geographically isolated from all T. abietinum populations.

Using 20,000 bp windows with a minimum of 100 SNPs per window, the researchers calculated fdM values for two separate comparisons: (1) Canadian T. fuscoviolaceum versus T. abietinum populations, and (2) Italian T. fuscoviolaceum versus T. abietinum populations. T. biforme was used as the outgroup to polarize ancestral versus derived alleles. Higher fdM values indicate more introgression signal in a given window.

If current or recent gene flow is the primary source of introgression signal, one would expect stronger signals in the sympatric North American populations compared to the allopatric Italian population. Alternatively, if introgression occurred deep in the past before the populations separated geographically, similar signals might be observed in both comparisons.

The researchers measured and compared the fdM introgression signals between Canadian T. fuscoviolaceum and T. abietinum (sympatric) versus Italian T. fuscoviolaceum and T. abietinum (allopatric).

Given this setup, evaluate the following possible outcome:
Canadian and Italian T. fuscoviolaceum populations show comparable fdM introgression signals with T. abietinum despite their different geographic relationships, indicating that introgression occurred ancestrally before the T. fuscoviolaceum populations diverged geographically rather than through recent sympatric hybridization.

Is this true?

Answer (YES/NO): YES